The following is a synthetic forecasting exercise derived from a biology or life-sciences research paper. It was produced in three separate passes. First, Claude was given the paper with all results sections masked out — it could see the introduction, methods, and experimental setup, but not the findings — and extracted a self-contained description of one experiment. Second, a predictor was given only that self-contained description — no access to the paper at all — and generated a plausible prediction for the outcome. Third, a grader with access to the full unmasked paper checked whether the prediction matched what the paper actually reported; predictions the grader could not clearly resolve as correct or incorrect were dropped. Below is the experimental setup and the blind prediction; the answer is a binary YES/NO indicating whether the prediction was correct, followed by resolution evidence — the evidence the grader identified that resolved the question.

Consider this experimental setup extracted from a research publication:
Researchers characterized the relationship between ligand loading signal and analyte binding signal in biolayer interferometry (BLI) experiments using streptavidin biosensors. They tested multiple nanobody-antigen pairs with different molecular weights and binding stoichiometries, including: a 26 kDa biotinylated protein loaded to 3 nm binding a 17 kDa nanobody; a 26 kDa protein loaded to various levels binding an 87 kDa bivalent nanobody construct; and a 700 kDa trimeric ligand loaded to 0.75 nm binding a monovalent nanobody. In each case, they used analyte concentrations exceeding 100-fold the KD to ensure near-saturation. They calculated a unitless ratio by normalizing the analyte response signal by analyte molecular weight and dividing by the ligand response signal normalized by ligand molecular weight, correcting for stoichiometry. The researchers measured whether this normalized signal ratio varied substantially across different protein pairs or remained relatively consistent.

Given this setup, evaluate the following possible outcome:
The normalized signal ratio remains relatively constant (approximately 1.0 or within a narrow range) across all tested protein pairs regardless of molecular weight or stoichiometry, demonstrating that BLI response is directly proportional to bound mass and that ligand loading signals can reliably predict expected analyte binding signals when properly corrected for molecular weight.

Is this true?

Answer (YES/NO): NO